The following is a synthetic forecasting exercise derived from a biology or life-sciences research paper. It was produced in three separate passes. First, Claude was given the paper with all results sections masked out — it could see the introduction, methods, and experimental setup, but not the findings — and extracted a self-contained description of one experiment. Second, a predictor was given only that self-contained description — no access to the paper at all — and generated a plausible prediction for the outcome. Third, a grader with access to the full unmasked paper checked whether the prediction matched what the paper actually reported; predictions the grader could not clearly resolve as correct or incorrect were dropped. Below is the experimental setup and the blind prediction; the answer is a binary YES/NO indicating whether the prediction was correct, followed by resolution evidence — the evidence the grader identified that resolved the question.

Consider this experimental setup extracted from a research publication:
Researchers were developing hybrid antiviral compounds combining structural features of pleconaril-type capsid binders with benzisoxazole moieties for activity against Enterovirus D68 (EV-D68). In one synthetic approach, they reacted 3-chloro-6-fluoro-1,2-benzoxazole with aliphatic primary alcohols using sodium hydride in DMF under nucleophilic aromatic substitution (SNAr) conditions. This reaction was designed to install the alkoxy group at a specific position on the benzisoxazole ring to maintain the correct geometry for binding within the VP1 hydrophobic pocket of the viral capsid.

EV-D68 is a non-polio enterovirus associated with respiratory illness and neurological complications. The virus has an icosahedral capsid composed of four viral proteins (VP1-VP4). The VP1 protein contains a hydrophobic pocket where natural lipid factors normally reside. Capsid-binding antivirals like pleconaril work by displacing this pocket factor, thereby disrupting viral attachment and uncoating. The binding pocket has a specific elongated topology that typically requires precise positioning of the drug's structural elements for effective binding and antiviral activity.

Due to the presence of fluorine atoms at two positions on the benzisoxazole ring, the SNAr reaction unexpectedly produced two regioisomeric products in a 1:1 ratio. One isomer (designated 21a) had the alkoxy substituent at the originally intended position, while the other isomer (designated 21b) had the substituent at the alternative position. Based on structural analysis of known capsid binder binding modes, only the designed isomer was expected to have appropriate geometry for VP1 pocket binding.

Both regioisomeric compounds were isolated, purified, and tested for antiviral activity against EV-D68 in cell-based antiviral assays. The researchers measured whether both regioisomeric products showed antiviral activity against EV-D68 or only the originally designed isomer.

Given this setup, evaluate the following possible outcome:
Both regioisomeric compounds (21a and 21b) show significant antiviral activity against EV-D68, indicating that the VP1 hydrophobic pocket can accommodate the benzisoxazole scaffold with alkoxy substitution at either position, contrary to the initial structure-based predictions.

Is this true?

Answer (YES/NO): YES